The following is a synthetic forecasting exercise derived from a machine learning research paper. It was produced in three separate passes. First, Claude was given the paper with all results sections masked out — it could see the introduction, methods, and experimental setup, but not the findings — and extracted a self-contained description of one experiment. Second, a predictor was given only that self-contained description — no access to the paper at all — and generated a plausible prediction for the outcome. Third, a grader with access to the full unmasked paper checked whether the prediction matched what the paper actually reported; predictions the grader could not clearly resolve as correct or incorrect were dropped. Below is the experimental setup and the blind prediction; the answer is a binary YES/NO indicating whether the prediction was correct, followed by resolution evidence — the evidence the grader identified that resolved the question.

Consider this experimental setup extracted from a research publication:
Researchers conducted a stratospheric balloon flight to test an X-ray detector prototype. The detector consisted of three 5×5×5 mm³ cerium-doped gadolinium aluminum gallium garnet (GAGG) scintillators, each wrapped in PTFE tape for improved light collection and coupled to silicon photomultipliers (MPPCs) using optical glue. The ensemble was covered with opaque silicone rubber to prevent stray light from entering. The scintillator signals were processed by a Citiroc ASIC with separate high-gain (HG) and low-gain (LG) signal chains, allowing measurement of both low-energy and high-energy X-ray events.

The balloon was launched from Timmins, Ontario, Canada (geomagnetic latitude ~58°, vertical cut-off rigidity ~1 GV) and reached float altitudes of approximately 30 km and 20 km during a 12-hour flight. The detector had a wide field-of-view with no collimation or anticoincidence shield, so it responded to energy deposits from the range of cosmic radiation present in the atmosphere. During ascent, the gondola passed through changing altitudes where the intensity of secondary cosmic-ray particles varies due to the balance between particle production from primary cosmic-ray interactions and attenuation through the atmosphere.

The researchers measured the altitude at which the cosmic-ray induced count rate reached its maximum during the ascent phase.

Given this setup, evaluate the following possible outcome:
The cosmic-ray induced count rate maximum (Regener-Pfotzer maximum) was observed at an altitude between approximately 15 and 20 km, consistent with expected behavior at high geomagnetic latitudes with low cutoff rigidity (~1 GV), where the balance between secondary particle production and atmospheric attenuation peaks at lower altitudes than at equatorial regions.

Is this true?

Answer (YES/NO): YES